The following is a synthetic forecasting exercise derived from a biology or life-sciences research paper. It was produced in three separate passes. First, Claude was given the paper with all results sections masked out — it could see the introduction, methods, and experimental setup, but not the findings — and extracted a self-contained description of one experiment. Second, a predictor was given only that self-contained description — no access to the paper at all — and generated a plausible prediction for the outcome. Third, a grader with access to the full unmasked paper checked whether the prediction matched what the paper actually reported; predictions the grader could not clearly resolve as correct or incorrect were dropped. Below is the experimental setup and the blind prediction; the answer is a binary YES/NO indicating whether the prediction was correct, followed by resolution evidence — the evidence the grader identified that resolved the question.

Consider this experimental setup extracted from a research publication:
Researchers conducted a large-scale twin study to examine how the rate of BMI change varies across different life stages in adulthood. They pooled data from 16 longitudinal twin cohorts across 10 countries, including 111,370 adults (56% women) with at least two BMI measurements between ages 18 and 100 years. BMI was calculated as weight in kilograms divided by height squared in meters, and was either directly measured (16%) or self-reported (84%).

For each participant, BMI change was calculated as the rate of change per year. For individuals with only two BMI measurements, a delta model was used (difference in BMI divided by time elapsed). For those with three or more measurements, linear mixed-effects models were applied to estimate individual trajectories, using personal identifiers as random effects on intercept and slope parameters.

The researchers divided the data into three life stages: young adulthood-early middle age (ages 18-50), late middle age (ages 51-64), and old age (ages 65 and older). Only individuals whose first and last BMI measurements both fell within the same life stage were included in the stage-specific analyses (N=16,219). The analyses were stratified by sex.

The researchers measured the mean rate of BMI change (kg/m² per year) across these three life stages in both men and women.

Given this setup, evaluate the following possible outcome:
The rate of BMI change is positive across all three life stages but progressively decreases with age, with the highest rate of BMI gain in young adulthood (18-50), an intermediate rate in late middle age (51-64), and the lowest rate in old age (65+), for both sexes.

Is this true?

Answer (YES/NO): NO